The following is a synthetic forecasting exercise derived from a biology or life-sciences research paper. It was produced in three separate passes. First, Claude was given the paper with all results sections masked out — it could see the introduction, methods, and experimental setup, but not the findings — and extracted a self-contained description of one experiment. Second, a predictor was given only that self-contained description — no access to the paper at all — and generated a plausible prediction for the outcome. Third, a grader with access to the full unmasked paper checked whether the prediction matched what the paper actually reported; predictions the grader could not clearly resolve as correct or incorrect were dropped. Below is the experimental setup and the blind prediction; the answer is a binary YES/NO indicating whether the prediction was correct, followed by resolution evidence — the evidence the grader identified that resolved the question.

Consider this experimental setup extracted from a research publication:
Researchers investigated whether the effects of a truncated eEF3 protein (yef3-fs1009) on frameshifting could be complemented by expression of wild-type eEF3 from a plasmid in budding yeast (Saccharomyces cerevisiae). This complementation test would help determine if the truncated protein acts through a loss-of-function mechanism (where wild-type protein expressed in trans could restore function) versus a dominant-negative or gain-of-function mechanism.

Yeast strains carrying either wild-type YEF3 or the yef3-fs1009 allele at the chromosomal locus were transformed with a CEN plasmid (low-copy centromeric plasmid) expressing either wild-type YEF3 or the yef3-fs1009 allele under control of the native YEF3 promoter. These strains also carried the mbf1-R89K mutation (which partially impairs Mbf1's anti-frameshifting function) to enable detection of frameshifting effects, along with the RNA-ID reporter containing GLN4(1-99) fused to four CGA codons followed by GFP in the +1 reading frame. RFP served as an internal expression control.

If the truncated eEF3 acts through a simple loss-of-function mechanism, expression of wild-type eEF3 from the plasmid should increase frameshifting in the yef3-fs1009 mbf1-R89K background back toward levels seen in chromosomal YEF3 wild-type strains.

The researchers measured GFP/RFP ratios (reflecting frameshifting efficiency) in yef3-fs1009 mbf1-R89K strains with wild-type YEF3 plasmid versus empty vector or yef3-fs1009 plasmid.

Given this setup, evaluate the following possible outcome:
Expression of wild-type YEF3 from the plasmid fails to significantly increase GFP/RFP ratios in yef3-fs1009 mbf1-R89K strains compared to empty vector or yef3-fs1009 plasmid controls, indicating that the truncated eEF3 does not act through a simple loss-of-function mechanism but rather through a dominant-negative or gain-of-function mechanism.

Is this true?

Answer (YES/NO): NO